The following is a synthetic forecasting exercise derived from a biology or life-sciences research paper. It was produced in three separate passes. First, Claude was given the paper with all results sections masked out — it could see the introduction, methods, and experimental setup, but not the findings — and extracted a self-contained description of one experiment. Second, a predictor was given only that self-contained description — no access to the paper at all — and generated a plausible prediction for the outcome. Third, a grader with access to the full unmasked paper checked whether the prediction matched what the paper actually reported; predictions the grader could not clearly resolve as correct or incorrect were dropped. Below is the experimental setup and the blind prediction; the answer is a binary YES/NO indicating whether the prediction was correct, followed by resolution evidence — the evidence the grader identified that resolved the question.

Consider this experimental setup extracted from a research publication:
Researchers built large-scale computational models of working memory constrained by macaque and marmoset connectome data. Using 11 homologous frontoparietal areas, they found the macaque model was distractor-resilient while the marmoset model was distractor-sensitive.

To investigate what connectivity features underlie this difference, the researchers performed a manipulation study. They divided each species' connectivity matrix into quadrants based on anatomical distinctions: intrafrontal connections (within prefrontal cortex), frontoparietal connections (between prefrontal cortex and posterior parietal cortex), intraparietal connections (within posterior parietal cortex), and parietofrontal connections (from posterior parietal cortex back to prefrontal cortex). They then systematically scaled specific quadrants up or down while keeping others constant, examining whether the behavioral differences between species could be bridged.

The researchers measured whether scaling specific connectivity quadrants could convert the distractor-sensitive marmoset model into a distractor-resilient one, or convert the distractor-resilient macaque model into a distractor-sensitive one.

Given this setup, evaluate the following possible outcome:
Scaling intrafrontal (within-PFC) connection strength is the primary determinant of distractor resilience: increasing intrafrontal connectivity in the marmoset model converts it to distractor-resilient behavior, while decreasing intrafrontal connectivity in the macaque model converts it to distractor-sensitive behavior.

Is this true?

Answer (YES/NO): NO